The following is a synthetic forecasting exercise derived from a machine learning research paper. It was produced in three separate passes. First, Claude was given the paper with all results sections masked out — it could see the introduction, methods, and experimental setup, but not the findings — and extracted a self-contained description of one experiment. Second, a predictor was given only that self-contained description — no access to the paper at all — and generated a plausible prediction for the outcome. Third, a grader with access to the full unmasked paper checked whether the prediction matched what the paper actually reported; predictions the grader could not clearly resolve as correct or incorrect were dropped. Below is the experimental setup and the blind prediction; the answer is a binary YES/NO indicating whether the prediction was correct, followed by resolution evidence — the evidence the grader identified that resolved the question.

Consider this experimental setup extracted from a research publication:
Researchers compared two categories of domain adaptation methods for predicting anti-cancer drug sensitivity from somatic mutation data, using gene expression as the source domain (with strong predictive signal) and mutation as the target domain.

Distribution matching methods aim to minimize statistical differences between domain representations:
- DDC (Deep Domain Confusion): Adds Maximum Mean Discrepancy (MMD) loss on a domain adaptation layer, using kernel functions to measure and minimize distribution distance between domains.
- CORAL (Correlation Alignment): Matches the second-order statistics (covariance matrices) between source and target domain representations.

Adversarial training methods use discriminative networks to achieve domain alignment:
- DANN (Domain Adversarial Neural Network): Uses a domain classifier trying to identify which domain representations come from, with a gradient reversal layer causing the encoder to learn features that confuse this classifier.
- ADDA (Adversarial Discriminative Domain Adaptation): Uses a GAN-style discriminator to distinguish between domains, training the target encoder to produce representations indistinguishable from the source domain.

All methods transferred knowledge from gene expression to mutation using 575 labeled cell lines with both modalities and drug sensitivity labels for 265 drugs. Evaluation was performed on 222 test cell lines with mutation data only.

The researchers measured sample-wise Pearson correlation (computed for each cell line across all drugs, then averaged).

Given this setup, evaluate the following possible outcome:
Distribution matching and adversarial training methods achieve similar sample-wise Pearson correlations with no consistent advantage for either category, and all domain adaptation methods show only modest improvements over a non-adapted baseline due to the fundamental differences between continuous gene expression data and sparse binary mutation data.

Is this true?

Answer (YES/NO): NO